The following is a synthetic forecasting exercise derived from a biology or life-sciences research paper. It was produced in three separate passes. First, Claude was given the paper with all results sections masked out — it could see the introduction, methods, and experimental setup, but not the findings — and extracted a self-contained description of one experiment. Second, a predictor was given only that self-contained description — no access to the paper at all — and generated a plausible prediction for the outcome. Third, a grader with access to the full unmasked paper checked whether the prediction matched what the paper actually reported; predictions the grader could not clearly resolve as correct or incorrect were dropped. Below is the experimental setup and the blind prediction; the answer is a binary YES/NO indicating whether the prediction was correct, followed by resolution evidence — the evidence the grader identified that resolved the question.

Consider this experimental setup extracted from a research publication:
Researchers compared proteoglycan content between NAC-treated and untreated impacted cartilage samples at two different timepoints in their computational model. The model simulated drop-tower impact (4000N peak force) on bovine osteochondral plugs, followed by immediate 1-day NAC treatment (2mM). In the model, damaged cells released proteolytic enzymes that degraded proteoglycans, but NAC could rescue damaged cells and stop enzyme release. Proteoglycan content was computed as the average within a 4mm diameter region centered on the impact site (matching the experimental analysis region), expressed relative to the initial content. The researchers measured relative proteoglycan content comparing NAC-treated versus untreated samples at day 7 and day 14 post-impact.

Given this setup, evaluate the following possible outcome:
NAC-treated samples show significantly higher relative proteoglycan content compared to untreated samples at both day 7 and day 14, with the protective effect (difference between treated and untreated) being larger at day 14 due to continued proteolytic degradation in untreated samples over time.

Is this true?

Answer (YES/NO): NO